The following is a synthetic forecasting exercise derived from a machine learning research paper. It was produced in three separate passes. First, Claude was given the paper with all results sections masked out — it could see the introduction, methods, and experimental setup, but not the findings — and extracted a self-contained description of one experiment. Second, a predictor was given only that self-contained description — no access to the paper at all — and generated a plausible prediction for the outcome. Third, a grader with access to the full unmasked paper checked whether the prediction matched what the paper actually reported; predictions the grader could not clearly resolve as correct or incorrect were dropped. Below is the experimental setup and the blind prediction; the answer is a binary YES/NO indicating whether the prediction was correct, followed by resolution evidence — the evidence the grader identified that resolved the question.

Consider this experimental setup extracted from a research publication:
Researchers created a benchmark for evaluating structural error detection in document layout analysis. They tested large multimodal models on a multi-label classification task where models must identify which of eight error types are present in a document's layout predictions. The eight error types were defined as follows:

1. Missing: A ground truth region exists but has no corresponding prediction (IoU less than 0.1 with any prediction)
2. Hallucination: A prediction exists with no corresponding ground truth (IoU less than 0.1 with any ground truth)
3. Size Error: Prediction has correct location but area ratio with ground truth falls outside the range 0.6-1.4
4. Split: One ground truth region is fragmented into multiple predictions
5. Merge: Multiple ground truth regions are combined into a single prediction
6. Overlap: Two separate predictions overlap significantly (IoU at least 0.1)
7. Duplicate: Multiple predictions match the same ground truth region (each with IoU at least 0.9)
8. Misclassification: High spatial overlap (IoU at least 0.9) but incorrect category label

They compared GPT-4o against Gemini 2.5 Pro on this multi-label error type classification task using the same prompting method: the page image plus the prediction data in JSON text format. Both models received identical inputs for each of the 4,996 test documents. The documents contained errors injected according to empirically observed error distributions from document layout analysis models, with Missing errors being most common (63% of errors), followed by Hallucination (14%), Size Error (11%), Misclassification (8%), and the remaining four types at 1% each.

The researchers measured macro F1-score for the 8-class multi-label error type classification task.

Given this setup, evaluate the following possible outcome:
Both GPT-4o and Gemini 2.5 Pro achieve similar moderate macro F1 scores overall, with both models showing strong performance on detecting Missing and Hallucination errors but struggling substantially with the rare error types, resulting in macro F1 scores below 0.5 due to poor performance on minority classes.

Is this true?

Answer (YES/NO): NO